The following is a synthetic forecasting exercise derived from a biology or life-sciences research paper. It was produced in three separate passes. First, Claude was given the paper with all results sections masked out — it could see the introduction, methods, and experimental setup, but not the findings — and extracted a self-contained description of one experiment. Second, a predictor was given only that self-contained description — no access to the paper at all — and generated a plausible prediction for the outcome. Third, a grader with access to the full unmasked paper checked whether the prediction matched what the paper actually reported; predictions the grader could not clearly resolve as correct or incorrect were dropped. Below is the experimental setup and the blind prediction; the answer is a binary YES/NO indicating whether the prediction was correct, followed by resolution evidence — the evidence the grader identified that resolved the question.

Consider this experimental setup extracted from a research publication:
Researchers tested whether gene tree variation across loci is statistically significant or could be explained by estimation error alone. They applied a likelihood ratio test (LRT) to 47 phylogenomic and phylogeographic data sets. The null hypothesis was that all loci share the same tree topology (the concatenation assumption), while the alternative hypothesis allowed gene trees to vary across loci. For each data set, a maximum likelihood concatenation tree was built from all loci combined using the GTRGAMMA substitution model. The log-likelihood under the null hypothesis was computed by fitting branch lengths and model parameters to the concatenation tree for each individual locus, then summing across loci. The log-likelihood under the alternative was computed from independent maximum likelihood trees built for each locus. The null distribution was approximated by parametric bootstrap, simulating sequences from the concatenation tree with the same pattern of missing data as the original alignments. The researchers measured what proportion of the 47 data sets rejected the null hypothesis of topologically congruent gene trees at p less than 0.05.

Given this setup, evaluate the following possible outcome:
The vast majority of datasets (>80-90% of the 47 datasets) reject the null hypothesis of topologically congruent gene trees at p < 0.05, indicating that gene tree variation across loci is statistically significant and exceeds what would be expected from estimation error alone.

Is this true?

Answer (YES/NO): YES